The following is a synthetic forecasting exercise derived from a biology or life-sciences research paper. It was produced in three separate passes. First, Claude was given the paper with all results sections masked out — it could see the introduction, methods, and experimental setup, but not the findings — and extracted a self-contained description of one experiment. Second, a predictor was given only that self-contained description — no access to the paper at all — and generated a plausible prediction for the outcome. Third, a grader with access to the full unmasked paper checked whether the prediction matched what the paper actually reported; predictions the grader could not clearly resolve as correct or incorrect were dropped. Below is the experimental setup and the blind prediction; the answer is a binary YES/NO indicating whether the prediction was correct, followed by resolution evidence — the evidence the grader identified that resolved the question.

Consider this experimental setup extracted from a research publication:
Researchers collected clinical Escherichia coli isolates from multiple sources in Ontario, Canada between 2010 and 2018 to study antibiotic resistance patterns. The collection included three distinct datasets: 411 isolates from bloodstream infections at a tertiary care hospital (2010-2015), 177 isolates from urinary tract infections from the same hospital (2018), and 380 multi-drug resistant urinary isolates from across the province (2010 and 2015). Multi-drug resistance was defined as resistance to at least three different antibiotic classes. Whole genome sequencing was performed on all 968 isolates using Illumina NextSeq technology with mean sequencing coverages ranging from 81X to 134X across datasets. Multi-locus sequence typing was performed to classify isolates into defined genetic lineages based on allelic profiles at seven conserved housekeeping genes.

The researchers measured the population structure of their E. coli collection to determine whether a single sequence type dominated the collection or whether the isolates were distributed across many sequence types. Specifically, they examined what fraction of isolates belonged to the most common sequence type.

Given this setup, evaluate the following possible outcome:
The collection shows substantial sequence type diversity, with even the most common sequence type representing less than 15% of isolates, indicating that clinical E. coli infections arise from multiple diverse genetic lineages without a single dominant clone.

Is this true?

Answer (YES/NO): NO